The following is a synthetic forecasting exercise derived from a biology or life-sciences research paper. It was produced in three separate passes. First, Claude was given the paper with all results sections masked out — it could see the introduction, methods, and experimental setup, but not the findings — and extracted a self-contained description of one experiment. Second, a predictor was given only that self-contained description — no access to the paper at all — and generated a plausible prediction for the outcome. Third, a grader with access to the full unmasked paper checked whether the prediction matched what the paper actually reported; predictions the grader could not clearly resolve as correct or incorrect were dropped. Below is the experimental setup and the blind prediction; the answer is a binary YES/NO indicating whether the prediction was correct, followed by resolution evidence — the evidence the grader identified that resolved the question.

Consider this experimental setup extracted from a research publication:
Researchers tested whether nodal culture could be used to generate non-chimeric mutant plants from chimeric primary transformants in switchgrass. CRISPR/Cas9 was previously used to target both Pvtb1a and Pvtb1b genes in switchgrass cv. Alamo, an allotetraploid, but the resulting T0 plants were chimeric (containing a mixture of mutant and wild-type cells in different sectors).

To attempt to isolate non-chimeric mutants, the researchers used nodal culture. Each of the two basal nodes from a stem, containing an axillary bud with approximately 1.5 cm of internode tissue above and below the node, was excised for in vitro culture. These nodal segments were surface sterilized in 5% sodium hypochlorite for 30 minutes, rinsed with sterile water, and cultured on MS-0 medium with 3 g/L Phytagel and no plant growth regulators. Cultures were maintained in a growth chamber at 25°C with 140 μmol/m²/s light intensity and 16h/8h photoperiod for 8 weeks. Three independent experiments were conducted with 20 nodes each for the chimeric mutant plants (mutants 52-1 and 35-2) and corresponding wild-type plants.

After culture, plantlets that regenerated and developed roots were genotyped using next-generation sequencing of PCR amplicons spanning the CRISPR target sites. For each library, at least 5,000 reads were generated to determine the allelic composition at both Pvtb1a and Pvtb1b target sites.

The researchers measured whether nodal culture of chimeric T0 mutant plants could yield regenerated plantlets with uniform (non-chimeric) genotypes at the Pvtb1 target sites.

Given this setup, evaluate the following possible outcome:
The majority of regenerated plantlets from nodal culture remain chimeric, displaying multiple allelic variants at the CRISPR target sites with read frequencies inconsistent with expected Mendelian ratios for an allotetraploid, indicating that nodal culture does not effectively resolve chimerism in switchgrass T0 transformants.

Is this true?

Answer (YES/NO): NO